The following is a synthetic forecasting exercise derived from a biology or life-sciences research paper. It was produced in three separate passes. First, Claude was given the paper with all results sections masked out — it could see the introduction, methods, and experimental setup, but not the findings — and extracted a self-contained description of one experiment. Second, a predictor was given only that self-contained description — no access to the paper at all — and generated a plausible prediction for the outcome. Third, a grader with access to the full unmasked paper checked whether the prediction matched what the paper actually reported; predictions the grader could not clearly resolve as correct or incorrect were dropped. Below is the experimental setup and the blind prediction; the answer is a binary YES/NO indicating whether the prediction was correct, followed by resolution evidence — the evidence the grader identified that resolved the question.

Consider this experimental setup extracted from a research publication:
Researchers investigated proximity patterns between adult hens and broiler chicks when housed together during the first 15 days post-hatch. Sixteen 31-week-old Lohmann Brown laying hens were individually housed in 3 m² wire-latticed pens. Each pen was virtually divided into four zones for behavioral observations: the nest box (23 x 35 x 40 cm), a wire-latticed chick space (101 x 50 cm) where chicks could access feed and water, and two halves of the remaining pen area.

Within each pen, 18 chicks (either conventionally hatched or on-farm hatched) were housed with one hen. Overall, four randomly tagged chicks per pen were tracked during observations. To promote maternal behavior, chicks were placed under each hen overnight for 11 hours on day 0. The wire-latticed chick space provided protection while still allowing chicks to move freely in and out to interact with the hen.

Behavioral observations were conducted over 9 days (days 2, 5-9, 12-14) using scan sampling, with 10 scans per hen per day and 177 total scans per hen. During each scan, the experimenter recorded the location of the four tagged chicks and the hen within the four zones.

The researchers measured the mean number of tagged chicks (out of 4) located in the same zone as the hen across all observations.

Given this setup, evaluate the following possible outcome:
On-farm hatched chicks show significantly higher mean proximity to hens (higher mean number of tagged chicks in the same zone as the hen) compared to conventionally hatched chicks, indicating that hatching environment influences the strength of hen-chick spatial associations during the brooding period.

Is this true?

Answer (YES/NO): NO